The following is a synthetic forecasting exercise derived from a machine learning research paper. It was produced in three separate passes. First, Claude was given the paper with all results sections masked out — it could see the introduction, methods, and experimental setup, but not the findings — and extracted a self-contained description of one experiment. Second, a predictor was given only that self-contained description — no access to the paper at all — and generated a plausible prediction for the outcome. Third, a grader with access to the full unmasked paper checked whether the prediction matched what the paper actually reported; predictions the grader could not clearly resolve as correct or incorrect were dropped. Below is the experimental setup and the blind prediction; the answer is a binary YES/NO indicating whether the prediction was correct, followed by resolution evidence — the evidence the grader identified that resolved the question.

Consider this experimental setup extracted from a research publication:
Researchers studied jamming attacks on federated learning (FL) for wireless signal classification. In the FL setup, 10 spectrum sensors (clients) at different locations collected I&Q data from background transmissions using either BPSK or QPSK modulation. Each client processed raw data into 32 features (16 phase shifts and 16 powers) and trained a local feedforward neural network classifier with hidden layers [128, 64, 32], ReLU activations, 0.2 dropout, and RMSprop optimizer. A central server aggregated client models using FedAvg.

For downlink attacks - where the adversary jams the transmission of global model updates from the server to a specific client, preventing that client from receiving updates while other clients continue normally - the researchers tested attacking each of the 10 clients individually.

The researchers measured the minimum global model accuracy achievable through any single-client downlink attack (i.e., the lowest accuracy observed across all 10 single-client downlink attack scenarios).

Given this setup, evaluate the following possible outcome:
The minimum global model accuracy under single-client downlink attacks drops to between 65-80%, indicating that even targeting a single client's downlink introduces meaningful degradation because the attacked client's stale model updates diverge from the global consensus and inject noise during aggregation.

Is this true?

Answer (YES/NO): NO